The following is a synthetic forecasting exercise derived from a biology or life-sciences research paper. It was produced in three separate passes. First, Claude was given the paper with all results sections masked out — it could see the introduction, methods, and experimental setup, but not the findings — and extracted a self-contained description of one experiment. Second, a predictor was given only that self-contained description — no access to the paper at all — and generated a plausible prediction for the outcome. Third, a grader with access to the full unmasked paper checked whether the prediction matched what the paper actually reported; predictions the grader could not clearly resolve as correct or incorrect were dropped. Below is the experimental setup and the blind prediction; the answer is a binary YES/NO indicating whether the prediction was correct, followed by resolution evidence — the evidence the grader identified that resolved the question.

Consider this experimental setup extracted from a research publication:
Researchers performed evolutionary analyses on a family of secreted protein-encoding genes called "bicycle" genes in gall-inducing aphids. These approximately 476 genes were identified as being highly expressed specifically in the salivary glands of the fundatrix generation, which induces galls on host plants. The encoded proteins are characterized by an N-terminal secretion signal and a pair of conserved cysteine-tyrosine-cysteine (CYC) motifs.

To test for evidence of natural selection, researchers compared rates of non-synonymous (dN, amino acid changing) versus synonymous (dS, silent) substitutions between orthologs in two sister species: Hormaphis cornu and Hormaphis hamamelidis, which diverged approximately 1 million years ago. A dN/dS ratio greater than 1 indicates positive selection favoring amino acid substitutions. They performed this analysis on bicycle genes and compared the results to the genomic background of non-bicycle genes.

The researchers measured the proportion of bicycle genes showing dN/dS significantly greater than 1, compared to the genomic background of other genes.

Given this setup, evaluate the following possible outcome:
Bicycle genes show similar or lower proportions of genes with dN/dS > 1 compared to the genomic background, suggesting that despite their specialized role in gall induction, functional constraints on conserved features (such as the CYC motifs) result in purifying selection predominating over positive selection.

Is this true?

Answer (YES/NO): NO